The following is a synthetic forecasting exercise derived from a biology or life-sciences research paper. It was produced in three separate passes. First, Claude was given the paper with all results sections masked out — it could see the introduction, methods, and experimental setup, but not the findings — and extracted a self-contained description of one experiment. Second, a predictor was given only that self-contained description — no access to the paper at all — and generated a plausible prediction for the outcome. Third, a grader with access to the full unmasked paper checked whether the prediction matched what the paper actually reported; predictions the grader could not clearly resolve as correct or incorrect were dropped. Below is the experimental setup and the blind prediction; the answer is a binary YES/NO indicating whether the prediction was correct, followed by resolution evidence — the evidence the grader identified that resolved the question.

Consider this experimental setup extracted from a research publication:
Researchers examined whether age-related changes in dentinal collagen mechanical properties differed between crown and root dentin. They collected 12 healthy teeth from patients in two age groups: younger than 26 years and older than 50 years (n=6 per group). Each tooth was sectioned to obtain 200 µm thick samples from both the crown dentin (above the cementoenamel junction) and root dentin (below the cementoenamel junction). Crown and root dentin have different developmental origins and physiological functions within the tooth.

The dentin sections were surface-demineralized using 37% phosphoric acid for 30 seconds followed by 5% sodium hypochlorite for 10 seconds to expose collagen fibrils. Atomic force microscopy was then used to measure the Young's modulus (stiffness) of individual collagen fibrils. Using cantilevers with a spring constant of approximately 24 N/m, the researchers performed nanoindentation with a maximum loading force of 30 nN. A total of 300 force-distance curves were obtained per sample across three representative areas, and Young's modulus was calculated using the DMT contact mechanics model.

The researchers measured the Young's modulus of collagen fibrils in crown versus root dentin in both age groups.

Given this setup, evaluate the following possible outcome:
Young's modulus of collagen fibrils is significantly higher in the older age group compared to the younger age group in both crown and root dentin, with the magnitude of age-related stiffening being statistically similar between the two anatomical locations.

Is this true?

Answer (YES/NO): NO